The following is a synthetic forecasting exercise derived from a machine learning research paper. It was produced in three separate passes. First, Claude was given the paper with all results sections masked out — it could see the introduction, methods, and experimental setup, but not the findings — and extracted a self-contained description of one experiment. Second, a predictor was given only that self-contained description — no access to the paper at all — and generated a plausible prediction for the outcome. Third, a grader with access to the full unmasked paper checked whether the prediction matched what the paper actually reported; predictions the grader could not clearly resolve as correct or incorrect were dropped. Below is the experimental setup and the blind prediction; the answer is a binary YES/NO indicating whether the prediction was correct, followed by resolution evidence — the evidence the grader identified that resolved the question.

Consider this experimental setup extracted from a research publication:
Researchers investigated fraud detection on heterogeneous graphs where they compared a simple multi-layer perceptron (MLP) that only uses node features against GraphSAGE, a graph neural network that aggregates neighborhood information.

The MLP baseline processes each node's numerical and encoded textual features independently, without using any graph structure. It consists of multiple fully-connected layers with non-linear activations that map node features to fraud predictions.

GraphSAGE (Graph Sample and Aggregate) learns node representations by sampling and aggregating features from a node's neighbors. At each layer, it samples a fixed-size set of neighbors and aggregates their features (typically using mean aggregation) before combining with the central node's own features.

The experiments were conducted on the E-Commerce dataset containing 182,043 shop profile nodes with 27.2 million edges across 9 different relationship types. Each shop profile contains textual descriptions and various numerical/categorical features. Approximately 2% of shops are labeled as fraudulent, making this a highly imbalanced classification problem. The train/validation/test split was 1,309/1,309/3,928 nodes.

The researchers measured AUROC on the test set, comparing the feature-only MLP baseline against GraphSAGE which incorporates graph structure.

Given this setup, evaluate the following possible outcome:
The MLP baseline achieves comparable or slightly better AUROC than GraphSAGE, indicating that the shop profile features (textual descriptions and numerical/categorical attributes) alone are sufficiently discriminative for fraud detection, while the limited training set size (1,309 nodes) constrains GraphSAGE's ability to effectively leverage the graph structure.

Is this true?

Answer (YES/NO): NO